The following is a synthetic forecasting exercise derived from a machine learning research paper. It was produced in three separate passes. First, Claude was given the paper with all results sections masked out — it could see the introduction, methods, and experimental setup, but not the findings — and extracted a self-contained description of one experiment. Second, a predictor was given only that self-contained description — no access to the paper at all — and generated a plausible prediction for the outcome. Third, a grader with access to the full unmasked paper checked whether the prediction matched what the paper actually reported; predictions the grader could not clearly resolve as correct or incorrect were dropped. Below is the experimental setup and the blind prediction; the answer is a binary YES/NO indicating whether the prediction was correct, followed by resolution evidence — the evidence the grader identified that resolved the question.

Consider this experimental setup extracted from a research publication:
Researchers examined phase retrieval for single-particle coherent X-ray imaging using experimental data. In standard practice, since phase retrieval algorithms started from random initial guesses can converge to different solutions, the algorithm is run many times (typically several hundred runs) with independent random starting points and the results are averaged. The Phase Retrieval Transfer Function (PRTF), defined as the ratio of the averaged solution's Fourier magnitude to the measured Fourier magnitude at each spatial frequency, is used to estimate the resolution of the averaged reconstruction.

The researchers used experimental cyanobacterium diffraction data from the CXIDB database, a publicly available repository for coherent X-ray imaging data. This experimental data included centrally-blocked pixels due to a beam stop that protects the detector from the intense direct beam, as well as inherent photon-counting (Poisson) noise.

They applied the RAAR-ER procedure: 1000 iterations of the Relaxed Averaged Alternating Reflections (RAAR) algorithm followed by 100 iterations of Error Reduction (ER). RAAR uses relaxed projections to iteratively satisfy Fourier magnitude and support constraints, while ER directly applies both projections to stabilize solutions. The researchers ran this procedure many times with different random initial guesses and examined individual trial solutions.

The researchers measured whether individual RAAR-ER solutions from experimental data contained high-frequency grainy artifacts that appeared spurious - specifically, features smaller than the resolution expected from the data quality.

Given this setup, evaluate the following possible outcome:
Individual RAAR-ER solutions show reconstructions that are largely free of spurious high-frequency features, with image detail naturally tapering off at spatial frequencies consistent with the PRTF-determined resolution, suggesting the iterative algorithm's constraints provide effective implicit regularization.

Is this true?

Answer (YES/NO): NO